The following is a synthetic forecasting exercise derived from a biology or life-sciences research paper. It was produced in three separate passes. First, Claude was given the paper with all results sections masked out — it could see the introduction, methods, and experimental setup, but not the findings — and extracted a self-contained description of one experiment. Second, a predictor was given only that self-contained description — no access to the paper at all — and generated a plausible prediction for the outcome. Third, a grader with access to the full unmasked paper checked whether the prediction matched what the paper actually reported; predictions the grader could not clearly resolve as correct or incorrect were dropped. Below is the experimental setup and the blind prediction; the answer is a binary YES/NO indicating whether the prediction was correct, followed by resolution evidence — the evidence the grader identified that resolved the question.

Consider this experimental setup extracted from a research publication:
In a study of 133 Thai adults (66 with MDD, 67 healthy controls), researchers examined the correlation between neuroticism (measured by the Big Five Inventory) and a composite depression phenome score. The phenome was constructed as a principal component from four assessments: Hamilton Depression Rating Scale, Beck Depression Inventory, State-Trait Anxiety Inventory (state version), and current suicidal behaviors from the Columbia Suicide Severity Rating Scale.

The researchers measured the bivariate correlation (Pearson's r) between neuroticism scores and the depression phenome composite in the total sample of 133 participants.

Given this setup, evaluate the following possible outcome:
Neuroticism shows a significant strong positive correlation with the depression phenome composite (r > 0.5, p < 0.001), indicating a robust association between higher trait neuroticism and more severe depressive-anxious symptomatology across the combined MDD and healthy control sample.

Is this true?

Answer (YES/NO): YES